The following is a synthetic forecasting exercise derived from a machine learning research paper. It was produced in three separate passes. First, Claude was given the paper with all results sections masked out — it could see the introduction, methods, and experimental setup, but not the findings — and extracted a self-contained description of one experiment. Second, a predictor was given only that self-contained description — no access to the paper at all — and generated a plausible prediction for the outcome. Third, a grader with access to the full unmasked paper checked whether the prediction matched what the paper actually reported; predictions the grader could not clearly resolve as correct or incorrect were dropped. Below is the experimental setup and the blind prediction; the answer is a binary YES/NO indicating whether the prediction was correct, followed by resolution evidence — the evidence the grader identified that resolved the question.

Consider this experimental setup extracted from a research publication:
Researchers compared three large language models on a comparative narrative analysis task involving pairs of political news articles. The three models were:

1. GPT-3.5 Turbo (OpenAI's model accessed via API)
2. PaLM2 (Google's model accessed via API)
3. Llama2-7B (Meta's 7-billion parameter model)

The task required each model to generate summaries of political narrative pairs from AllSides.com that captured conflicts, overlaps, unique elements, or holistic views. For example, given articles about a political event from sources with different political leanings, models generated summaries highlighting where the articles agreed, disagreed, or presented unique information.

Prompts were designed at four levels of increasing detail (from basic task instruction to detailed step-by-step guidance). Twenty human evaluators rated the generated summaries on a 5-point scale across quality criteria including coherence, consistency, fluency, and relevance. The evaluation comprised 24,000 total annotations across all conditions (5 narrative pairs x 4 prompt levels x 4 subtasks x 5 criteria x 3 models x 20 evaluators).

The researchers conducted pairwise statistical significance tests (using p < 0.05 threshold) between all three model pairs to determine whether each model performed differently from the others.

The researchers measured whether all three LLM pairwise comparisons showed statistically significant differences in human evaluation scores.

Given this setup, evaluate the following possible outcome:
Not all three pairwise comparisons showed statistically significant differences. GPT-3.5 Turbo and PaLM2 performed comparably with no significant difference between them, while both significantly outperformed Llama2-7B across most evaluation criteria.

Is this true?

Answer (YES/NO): NO